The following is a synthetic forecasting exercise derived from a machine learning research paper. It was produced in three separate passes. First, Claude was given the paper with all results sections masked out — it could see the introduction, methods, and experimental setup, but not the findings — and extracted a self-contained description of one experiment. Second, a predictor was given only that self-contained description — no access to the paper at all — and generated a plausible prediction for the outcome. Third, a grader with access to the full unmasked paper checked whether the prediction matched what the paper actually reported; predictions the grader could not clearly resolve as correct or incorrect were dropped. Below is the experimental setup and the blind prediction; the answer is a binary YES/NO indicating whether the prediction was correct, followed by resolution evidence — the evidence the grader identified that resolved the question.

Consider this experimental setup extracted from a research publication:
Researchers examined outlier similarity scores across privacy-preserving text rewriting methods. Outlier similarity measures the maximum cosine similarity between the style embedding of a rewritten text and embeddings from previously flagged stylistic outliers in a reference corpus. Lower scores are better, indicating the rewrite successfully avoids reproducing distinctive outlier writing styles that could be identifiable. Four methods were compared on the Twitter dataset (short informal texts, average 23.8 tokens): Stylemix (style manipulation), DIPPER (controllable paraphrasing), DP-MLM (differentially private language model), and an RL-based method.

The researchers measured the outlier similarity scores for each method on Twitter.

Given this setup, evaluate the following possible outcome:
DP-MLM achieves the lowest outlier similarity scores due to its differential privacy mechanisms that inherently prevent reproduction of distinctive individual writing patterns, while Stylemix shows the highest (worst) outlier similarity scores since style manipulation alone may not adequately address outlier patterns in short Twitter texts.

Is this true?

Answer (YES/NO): NO